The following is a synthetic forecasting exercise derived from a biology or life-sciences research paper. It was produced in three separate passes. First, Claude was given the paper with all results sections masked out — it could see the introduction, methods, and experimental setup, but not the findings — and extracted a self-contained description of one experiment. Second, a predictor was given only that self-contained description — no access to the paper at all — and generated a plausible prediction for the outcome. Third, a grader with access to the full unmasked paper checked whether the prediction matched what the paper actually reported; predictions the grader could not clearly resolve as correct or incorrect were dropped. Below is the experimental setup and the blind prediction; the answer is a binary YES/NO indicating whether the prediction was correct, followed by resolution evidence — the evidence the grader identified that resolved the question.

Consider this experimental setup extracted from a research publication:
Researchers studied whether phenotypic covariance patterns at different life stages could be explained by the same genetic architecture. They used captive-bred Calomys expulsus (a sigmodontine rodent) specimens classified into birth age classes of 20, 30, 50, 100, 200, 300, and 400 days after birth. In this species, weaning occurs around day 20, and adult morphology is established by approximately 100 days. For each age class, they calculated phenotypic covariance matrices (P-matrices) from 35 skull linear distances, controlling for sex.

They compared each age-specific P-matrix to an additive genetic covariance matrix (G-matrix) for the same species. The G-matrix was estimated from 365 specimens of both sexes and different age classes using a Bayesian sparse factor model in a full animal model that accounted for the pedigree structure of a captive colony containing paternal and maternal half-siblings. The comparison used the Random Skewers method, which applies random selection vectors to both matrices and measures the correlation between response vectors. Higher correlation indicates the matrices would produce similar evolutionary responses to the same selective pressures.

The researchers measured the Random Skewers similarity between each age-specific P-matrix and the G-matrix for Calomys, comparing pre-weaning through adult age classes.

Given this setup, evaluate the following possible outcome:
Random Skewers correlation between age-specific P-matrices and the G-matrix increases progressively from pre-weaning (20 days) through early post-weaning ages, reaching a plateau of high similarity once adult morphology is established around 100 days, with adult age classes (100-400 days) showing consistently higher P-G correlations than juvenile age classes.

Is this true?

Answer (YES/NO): NO